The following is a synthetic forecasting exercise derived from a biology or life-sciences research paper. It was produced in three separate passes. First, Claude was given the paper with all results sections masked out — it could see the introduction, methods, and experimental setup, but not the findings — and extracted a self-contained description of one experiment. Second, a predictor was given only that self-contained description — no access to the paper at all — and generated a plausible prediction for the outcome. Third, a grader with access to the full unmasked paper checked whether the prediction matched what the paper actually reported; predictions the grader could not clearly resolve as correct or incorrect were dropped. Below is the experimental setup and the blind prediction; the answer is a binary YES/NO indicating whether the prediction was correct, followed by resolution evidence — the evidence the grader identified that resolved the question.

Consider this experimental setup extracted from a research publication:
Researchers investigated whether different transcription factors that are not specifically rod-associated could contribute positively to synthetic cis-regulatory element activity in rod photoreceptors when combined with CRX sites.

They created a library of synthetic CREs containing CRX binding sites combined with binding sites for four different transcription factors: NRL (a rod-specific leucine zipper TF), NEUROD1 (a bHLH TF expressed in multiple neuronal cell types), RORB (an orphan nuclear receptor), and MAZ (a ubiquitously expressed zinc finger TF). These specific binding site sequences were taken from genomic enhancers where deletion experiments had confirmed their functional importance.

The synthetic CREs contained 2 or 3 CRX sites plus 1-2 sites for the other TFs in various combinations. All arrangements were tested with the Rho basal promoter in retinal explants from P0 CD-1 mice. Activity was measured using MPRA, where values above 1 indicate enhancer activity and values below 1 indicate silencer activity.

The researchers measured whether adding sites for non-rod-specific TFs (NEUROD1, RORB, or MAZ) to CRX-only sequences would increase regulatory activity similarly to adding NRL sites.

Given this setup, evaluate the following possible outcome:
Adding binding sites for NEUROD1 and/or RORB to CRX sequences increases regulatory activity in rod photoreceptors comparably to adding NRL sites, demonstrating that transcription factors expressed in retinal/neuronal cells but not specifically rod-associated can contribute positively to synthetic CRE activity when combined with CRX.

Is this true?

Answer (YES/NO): YES